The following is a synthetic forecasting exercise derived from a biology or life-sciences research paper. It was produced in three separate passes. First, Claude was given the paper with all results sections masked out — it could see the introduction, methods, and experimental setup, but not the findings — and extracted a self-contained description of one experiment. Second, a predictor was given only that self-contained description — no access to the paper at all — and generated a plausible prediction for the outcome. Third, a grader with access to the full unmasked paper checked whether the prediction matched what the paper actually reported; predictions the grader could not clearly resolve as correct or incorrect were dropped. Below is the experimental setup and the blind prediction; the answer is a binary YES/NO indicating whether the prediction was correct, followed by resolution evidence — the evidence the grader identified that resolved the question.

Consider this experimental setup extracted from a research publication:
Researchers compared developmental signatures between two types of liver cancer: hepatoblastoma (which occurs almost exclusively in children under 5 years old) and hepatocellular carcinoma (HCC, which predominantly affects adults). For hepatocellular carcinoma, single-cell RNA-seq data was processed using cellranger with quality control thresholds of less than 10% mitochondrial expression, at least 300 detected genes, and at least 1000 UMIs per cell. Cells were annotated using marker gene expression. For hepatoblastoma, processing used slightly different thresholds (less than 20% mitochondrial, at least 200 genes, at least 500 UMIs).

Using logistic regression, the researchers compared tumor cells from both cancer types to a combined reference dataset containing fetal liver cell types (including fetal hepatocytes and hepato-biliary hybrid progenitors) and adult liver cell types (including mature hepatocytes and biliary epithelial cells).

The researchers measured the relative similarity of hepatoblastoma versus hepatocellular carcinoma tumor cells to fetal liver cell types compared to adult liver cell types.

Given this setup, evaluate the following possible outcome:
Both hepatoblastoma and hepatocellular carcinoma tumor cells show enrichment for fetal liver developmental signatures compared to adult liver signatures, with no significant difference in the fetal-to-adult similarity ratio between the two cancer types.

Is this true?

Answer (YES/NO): NO